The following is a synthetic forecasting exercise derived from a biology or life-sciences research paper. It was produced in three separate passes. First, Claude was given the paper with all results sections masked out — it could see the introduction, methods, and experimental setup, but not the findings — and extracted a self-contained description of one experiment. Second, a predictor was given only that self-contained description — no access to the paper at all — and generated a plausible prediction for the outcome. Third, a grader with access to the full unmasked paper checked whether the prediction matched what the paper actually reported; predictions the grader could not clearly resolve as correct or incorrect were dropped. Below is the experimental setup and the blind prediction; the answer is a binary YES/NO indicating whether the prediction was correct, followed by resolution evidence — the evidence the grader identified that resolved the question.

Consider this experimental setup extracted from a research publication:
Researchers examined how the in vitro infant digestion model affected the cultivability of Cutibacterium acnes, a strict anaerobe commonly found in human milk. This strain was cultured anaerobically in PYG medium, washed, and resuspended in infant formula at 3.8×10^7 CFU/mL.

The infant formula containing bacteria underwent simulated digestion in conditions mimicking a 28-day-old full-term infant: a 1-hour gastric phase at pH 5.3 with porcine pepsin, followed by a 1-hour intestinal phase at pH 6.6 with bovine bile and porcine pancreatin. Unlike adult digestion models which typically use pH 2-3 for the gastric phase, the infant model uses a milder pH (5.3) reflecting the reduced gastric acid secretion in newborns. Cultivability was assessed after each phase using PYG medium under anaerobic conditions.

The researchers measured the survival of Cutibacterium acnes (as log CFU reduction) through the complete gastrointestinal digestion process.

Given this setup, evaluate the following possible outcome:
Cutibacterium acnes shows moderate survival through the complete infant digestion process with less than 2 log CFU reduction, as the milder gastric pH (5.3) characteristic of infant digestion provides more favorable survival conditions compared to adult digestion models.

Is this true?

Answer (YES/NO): NO